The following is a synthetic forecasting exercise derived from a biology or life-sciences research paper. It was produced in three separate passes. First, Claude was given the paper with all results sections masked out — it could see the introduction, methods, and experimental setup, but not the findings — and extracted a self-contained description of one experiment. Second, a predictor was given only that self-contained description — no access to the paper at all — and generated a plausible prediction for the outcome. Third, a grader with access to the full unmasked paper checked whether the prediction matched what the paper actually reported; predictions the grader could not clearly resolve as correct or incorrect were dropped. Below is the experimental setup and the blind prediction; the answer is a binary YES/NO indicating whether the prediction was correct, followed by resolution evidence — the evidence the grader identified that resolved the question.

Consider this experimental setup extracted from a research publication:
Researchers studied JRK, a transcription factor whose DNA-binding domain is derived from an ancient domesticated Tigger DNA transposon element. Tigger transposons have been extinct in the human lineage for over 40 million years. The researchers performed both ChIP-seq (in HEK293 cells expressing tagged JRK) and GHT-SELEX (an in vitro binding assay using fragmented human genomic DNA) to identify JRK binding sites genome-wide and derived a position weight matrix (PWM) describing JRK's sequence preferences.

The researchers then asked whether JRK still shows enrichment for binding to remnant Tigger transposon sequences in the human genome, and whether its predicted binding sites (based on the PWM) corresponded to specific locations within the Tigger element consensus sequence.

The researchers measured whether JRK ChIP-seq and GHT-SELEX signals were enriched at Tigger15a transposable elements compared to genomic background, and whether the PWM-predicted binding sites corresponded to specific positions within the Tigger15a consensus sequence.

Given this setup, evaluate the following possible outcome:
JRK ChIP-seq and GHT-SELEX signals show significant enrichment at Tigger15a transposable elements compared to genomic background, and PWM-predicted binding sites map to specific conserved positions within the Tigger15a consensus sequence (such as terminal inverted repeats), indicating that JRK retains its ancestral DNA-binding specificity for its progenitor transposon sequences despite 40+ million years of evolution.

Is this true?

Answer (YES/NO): YES